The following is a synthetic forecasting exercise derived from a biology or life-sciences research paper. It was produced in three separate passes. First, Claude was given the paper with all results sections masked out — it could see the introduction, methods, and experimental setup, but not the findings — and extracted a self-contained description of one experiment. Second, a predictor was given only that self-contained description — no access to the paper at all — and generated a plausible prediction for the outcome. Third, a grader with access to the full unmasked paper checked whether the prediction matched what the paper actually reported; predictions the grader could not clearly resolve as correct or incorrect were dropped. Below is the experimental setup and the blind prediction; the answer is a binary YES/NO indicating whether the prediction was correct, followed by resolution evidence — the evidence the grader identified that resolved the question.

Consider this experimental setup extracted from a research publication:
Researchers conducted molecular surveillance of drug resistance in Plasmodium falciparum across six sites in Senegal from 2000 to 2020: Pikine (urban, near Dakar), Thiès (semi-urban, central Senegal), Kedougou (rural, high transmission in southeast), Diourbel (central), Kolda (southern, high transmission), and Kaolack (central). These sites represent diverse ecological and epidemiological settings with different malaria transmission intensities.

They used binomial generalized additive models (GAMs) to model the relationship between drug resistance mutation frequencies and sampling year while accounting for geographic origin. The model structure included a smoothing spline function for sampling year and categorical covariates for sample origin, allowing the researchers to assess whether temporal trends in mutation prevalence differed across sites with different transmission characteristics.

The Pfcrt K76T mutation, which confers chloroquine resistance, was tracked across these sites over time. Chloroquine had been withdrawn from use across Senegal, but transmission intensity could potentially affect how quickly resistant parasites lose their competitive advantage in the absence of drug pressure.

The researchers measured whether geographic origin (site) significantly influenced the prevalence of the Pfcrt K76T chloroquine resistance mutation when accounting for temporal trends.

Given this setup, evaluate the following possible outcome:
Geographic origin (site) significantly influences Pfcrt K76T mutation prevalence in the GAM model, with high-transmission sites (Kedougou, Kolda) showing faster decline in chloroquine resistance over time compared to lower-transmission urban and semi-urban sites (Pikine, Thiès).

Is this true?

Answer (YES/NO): NO